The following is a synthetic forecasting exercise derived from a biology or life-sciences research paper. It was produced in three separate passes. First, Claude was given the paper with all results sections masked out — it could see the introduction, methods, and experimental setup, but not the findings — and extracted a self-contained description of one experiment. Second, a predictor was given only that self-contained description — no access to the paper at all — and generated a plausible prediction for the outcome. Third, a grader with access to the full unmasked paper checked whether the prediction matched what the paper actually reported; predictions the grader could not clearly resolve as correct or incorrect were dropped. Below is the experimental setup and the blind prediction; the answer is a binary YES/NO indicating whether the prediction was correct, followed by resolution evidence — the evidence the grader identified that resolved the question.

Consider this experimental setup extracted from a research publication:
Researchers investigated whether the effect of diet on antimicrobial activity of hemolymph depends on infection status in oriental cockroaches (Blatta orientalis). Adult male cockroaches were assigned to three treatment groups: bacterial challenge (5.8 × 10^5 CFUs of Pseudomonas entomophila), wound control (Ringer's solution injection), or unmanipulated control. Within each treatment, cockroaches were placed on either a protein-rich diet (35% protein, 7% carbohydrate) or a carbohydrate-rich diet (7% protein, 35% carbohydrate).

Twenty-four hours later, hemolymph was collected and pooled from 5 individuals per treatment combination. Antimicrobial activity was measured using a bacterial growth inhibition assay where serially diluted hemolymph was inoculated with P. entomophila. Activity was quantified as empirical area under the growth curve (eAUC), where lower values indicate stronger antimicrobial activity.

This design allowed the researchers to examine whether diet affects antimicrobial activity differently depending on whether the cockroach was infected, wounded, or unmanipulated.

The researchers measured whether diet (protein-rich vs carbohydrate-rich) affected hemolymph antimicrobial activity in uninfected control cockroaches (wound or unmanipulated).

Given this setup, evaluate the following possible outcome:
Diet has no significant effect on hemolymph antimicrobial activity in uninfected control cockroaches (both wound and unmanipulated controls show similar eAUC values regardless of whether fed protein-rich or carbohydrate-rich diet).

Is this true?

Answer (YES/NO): YES